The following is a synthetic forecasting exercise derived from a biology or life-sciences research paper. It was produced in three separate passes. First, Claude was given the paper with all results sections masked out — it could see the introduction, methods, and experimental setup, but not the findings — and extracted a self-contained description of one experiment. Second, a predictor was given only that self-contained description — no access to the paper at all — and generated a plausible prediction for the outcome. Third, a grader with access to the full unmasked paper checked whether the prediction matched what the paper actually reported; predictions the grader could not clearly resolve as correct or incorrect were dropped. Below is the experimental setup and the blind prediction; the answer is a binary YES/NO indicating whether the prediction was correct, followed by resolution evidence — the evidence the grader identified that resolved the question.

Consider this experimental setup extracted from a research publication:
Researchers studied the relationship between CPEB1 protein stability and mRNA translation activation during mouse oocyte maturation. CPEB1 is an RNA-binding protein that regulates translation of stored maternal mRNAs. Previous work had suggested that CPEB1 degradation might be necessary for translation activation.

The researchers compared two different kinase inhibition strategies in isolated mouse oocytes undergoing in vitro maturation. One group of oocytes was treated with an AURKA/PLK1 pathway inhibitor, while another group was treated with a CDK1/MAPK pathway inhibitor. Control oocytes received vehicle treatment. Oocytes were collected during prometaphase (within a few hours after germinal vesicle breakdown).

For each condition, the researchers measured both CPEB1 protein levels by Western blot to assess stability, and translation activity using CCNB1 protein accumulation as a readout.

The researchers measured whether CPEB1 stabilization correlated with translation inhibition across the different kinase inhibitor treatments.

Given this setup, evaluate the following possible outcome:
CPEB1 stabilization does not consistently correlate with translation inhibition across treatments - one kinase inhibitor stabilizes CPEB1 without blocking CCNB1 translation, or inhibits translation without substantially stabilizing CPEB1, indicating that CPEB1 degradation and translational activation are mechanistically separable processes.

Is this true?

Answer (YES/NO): YES